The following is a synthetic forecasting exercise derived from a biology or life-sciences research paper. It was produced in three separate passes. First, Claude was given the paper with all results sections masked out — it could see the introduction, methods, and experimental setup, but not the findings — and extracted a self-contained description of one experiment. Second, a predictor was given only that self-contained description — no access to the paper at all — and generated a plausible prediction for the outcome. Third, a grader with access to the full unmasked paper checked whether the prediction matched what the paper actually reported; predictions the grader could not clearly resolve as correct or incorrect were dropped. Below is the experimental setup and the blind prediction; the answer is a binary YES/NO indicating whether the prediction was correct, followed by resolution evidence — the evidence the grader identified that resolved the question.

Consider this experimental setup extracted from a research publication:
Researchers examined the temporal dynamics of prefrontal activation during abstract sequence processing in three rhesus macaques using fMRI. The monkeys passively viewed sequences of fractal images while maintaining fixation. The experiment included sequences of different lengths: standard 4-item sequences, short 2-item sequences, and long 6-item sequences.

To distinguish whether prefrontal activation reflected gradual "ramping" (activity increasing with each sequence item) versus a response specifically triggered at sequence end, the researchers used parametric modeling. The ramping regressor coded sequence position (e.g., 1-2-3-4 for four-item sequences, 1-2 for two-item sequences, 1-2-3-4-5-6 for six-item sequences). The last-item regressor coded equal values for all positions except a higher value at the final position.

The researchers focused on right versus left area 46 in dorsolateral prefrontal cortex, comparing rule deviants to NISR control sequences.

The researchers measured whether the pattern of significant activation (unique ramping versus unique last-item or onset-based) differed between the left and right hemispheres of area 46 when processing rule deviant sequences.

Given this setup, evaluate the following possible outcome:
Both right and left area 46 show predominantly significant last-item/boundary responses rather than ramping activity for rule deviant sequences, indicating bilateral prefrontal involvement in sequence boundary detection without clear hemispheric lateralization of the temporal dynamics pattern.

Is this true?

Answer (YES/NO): NO